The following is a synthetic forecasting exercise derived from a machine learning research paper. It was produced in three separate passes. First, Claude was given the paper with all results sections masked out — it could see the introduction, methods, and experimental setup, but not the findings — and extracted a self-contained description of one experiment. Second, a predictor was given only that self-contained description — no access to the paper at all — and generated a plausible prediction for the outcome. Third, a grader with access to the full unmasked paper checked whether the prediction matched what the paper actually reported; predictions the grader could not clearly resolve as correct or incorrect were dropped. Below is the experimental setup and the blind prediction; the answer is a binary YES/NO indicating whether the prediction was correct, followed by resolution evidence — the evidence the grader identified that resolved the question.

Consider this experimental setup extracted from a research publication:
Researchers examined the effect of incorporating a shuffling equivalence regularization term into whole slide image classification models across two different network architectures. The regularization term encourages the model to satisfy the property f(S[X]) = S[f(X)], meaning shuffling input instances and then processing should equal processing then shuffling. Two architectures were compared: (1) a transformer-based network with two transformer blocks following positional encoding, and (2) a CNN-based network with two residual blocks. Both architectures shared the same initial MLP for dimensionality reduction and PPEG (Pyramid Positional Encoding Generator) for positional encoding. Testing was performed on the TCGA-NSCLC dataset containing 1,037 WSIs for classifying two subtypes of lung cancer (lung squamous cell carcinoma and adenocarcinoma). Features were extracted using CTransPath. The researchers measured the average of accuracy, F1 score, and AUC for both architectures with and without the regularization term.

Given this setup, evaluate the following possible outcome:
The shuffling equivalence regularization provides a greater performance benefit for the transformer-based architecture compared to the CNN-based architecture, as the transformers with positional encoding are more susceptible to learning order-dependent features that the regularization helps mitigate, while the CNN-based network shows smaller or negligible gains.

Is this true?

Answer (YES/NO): NO